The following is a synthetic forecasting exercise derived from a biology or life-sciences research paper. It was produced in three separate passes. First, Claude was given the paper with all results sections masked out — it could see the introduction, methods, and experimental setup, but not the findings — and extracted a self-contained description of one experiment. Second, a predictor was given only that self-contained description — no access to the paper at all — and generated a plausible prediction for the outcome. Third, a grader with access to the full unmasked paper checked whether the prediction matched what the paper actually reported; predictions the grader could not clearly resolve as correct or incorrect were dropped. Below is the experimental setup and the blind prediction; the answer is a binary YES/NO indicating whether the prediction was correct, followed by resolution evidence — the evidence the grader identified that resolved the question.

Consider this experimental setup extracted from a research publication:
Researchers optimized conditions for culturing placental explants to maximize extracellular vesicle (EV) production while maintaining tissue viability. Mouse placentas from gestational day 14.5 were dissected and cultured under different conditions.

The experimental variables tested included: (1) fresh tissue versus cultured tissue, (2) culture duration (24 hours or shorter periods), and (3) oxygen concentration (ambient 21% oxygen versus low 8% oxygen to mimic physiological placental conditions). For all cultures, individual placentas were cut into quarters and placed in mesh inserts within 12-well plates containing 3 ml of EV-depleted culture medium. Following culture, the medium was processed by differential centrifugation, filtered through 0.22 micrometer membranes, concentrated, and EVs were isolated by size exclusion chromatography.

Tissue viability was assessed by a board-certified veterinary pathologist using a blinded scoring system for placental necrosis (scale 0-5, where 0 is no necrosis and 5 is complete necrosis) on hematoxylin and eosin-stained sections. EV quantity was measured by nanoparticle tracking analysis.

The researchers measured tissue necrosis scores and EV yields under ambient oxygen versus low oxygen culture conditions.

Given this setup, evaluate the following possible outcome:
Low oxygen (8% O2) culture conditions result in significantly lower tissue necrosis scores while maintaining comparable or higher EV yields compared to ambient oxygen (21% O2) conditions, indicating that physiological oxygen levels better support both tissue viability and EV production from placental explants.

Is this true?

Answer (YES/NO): NO